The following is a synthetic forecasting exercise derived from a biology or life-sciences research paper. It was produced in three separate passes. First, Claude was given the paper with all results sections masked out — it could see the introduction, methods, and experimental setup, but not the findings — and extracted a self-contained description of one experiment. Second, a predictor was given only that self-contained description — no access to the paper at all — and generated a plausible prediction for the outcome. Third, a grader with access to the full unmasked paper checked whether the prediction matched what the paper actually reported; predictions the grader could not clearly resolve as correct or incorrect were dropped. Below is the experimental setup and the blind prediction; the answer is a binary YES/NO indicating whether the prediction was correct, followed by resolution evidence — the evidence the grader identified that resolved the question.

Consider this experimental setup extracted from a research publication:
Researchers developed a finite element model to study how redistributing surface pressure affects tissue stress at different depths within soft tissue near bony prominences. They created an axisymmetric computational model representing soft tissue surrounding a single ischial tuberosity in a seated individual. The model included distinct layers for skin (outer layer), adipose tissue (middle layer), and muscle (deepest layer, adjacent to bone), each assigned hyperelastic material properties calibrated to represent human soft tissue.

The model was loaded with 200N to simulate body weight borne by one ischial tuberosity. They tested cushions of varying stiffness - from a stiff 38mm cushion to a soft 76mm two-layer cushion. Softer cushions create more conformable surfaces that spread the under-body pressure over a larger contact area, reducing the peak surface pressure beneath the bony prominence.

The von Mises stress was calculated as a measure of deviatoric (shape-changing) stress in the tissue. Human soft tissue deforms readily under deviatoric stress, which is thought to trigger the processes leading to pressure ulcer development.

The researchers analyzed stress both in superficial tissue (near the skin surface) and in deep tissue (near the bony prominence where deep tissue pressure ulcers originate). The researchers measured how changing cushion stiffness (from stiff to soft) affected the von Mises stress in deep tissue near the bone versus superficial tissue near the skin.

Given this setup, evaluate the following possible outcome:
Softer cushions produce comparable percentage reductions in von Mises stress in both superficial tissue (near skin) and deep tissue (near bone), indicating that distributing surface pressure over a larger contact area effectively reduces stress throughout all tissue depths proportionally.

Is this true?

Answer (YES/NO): NO